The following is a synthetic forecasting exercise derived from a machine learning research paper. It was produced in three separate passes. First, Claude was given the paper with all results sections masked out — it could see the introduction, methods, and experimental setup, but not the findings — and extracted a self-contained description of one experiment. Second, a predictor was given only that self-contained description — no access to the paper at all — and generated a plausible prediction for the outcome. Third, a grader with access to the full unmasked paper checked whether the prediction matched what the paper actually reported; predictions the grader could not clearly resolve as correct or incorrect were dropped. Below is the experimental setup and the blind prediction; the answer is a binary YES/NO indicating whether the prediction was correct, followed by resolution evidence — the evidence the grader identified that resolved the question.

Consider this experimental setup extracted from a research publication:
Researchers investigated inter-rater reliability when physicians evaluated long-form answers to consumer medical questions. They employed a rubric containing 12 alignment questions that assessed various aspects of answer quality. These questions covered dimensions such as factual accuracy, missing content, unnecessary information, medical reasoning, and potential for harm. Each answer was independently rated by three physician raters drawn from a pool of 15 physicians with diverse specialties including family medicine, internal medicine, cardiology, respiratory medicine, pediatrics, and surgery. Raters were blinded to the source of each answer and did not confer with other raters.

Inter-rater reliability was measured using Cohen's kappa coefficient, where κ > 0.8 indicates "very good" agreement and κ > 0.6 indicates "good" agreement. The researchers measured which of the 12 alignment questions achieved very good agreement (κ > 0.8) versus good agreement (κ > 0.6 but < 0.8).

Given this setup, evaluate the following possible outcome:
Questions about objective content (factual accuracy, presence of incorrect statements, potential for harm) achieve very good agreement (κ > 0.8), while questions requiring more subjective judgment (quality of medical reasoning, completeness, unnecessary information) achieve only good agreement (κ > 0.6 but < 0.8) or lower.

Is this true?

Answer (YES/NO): NO